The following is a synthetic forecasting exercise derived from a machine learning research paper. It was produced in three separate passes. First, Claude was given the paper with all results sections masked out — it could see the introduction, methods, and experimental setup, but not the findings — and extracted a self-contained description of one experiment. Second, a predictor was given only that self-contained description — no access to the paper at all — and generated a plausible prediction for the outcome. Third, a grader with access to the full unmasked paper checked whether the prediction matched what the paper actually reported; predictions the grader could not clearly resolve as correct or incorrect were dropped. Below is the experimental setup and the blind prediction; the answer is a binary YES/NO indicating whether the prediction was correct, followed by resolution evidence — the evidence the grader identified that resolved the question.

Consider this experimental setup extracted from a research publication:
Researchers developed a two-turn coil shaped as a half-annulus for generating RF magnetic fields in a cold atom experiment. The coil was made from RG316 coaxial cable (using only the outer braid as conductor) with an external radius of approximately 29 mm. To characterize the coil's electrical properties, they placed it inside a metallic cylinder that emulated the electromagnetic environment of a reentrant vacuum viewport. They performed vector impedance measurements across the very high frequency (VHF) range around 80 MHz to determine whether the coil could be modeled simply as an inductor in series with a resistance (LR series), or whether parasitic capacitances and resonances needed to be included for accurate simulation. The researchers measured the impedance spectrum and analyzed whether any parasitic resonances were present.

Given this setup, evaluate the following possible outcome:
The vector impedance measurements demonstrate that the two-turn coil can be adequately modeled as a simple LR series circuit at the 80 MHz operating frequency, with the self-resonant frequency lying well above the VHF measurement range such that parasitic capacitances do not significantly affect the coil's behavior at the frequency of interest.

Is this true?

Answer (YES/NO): YES